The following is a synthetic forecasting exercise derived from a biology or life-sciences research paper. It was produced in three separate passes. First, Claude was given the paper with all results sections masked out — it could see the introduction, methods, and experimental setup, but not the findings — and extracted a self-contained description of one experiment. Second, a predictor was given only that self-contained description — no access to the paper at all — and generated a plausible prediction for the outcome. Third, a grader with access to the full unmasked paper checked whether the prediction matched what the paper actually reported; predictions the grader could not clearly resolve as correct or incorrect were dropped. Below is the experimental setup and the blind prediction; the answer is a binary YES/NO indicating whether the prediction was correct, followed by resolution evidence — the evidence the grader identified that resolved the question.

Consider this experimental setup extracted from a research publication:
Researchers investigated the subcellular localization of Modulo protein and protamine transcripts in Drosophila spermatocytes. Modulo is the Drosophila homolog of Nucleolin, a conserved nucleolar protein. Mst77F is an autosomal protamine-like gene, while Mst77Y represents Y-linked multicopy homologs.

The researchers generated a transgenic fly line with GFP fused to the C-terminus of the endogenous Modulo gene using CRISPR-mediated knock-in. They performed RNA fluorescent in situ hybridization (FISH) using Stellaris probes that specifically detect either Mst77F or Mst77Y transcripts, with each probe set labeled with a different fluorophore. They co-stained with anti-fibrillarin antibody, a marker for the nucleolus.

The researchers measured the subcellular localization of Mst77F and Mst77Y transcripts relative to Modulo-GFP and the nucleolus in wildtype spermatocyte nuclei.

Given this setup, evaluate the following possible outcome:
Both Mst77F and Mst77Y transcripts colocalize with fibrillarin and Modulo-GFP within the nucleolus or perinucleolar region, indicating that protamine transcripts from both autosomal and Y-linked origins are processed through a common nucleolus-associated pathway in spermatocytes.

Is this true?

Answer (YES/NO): NO